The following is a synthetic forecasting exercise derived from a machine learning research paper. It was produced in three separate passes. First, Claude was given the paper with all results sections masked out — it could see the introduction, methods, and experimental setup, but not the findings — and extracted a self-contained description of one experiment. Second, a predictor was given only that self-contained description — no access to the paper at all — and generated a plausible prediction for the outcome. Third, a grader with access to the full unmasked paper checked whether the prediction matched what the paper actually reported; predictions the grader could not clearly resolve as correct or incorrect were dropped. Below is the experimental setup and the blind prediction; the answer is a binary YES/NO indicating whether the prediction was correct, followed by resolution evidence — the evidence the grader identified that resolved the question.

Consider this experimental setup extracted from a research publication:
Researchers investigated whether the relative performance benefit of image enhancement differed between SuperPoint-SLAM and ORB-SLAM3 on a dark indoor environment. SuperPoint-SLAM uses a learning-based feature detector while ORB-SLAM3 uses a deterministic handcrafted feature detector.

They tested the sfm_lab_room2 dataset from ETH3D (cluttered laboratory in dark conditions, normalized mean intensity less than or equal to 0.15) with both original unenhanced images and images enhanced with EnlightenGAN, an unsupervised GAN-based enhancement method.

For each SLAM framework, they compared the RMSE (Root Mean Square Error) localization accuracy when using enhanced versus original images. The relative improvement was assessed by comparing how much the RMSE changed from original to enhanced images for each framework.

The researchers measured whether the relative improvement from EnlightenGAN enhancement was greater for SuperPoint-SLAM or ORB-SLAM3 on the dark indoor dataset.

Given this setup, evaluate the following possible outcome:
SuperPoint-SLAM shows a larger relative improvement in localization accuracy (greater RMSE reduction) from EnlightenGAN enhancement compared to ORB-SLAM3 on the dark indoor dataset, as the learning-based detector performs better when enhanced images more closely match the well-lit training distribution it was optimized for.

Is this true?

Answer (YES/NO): NO